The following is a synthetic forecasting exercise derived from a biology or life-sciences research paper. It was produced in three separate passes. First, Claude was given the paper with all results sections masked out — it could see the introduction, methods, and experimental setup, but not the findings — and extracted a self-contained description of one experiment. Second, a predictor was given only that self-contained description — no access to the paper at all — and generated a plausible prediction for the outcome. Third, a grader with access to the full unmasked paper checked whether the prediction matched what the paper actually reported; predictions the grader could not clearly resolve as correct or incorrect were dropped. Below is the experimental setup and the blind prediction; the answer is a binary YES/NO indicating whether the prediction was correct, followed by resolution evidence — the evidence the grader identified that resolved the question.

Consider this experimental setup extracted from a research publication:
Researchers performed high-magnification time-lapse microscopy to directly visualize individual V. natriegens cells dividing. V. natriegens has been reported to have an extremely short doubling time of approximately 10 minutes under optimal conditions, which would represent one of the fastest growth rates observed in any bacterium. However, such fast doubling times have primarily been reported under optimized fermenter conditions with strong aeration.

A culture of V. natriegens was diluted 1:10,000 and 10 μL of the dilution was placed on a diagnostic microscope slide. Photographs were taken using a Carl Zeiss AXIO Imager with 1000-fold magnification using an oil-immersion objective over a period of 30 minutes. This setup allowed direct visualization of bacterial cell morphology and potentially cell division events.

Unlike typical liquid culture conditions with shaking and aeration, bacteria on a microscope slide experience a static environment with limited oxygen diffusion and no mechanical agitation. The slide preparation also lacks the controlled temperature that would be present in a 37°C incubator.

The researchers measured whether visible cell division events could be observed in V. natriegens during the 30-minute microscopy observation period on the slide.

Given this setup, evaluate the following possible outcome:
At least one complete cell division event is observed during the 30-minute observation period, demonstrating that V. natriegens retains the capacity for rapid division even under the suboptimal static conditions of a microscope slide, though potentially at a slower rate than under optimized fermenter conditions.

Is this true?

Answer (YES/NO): YES